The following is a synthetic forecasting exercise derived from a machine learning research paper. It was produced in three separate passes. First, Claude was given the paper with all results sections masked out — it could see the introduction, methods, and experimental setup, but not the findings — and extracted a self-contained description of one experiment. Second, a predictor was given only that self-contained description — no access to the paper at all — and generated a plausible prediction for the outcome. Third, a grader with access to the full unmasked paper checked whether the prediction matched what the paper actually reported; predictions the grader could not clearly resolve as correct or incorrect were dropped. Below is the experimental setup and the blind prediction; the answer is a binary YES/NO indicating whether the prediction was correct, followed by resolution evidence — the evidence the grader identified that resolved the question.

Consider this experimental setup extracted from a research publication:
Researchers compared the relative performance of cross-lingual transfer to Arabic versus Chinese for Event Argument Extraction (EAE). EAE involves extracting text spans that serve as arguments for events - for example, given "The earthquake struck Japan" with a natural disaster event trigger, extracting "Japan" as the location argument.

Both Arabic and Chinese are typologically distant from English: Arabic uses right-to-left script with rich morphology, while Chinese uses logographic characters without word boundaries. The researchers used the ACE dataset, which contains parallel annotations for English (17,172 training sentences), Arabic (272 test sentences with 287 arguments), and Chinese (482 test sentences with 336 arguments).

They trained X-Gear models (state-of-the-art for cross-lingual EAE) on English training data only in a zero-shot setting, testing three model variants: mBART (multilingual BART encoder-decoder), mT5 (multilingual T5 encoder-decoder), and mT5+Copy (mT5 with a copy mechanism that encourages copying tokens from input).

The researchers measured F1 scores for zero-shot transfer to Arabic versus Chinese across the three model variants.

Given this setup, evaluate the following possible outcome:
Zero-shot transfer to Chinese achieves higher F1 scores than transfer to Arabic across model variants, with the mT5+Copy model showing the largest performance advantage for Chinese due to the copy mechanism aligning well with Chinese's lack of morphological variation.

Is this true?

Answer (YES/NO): NO